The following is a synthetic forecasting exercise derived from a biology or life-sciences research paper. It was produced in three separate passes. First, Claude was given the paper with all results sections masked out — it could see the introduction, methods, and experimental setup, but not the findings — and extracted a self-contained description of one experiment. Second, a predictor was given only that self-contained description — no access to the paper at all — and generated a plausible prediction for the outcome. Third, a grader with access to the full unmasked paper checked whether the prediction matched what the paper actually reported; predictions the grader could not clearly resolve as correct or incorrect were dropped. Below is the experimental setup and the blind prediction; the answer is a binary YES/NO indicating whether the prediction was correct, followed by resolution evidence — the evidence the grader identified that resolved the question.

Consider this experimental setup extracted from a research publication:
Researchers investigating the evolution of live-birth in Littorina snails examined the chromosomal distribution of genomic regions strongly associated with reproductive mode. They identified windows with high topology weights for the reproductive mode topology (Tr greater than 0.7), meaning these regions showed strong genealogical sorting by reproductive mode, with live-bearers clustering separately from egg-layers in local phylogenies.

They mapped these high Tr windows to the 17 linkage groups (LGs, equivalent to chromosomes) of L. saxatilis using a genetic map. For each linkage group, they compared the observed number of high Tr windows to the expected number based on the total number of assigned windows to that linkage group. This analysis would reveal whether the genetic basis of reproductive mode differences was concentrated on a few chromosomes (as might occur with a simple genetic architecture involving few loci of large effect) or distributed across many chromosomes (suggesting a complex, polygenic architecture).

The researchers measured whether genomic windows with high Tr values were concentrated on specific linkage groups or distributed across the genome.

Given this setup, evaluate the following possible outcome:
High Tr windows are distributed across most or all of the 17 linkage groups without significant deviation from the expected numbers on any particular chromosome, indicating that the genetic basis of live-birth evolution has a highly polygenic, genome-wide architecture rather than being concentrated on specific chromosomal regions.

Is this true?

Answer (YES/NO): NO